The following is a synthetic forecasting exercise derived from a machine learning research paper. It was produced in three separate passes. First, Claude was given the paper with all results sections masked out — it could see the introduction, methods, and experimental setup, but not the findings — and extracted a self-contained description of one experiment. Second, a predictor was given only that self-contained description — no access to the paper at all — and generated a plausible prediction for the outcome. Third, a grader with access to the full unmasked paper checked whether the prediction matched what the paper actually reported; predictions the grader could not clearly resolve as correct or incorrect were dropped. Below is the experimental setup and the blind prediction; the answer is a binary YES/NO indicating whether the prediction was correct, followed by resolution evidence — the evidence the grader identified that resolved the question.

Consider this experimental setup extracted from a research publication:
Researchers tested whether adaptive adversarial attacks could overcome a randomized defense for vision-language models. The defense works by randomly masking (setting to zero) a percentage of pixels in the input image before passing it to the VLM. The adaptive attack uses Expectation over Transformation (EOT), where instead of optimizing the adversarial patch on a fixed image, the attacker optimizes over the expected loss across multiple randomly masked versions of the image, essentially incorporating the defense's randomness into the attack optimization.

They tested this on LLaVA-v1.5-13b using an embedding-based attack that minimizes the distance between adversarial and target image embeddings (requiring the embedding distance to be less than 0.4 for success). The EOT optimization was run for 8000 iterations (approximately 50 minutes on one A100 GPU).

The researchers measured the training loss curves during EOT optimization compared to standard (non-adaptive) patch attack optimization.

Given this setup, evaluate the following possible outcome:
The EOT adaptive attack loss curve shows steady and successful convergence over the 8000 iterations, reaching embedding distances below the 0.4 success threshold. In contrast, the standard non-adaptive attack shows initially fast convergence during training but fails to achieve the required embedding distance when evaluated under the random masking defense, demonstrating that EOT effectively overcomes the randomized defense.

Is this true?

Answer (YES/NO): NO